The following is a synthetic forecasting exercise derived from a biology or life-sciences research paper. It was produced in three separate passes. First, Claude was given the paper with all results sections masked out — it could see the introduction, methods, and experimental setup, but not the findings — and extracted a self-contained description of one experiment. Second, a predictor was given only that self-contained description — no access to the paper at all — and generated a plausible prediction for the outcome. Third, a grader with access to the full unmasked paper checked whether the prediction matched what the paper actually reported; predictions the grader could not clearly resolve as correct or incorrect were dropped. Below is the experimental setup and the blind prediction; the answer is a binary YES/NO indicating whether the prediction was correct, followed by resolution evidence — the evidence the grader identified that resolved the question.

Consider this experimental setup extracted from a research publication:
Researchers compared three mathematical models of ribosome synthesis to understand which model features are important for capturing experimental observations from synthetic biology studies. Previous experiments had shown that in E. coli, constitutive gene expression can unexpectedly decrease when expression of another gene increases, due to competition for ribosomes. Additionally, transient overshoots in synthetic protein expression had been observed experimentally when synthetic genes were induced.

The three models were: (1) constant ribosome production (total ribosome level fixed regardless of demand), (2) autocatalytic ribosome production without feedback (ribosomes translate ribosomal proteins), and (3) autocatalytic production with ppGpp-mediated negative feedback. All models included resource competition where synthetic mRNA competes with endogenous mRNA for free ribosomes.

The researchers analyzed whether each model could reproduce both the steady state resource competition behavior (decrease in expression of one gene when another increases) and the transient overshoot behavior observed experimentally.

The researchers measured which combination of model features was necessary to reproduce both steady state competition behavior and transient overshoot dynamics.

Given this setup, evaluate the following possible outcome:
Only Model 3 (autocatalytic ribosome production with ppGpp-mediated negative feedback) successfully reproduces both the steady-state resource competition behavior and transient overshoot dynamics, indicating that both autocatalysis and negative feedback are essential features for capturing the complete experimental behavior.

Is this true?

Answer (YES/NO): NO